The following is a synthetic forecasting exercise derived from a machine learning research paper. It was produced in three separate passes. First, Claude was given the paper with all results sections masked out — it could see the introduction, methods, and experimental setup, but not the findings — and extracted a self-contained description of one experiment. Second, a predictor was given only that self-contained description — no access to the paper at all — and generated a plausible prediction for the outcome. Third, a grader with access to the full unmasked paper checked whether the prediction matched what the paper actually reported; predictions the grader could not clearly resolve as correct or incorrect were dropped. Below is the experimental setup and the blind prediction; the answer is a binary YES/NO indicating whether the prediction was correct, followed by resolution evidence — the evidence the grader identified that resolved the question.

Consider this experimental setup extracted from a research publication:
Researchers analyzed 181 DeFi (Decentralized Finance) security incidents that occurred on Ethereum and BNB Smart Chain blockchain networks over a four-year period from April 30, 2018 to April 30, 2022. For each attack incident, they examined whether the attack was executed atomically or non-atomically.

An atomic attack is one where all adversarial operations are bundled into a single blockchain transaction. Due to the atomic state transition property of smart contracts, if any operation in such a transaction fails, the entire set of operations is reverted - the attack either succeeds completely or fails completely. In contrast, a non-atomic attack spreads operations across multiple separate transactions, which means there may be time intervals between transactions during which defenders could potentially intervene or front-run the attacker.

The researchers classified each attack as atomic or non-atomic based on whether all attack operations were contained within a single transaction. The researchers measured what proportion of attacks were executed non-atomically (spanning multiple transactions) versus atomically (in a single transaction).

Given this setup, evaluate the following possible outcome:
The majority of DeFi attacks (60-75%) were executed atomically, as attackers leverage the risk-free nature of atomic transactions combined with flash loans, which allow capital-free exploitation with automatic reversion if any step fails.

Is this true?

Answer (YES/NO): NO